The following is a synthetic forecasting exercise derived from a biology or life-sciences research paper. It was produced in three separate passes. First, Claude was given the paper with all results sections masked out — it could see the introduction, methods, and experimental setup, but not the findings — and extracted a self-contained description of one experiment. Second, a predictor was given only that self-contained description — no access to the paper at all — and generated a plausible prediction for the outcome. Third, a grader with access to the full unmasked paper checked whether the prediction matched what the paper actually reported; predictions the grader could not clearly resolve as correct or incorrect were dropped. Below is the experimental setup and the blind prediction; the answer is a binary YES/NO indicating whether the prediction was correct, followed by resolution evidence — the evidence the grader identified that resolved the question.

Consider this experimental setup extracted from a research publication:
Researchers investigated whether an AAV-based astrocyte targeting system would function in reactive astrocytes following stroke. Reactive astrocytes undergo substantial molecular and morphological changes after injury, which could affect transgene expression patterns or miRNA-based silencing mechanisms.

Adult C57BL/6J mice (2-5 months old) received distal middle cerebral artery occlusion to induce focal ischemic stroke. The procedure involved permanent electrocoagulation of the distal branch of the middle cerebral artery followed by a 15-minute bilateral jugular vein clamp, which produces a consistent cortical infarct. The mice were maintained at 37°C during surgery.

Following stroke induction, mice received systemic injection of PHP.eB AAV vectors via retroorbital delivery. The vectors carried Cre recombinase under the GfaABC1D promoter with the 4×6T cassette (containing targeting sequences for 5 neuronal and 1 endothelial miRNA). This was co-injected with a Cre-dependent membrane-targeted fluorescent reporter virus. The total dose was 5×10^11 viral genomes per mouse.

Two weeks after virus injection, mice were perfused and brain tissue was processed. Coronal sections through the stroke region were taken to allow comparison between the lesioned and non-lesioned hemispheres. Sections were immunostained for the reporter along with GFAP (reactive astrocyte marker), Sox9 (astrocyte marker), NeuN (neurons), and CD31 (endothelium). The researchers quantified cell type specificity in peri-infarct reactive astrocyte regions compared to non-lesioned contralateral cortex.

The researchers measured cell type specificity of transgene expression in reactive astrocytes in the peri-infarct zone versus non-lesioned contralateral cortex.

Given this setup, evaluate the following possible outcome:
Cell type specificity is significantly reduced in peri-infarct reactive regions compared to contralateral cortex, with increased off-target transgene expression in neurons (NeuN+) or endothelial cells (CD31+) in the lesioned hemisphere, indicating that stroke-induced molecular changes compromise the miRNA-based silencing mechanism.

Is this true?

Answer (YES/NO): NO